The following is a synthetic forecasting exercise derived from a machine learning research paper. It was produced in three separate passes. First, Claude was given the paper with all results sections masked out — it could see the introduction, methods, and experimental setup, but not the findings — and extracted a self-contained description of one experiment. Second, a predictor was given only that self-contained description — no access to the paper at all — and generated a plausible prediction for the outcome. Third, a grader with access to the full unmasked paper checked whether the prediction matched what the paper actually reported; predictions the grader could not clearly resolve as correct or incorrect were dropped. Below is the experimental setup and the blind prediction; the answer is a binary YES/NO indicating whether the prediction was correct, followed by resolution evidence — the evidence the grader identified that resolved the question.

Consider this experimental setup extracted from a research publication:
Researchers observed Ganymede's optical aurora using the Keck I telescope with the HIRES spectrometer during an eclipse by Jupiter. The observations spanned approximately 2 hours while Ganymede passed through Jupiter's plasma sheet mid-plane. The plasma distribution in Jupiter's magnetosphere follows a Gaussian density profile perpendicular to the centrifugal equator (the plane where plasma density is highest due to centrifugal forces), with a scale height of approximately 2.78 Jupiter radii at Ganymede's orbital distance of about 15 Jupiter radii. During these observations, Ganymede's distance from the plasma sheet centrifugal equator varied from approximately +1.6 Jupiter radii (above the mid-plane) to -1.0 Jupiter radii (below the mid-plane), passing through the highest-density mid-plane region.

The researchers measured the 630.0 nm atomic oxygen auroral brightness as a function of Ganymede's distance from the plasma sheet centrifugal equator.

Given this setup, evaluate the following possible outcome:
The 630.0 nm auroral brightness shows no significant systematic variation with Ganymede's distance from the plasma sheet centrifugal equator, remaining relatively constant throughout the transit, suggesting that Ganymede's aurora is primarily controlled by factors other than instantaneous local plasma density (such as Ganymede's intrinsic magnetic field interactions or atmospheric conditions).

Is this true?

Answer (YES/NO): NO